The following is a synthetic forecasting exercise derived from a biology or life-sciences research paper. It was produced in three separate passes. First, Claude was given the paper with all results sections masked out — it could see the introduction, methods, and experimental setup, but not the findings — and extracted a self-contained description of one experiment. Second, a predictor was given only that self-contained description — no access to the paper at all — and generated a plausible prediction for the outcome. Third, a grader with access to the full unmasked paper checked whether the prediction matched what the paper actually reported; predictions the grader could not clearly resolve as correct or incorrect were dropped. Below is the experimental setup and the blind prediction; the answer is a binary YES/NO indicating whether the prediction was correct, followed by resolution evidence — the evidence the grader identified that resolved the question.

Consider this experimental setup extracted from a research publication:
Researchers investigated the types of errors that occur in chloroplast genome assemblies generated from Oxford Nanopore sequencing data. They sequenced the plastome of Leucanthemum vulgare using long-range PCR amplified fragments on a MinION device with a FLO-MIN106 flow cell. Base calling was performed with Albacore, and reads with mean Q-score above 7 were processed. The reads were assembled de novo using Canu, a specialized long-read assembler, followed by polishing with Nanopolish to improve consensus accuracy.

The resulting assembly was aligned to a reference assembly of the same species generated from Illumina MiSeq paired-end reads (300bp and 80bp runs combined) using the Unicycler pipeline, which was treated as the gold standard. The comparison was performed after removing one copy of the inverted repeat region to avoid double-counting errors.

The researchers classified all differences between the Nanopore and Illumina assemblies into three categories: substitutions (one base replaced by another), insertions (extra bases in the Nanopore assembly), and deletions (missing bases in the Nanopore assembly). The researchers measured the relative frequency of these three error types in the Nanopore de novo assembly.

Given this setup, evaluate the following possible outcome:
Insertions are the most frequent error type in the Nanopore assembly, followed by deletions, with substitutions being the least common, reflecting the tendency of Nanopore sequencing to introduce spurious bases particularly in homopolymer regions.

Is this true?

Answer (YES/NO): NO